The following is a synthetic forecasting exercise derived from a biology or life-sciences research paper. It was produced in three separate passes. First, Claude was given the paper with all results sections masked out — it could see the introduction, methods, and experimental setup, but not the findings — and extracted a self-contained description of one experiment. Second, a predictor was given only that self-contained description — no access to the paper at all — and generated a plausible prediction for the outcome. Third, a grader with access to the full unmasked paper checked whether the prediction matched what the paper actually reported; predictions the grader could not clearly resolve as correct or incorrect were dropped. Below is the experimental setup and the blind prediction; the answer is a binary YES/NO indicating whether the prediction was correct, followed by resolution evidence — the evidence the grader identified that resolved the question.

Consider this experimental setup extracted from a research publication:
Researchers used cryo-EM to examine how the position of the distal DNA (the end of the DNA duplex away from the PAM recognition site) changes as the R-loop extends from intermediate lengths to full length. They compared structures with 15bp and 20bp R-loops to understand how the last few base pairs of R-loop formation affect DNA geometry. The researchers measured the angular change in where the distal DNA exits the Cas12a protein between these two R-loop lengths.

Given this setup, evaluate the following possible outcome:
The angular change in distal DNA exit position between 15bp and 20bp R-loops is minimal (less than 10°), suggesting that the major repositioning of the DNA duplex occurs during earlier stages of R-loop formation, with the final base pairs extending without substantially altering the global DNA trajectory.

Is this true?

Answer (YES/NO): NO